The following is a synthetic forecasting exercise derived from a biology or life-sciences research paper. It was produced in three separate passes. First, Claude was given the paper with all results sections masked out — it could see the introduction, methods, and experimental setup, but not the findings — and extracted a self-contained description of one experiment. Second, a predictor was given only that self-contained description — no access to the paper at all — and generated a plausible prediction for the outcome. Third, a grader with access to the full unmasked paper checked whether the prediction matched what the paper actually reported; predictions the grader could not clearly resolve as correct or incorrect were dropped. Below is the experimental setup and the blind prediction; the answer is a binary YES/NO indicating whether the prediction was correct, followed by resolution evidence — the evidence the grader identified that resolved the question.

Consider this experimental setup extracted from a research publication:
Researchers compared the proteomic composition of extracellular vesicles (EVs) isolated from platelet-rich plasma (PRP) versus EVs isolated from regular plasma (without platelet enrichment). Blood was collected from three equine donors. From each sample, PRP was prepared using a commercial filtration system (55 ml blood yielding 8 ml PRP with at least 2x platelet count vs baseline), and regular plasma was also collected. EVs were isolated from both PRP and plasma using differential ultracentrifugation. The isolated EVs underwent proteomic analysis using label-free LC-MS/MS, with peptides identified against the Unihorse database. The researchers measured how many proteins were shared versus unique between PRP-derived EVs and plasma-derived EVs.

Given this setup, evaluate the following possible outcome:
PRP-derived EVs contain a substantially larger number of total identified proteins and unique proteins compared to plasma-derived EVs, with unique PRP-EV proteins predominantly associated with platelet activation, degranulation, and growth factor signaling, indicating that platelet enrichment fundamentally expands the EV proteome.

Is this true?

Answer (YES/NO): NO